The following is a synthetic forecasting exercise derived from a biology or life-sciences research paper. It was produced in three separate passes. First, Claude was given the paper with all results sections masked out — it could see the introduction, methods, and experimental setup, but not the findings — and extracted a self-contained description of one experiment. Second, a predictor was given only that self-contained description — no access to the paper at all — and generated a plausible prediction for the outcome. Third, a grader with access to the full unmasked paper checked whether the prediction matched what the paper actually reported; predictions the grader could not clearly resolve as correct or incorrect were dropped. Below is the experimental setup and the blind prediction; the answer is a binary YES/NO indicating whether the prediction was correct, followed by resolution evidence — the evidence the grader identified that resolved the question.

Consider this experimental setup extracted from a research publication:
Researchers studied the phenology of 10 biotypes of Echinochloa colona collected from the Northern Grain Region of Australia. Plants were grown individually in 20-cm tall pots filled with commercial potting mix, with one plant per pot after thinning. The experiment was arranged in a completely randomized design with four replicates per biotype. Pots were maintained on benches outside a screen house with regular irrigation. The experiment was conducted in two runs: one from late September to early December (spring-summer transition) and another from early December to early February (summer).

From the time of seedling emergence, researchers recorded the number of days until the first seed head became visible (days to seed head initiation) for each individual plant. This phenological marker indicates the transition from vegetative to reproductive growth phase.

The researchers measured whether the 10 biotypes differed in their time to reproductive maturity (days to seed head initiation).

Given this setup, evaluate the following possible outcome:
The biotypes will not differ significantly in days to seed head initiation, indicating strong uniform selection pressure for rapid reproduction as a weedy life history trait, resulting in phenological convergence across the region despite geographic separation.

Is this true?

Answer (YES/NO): NO